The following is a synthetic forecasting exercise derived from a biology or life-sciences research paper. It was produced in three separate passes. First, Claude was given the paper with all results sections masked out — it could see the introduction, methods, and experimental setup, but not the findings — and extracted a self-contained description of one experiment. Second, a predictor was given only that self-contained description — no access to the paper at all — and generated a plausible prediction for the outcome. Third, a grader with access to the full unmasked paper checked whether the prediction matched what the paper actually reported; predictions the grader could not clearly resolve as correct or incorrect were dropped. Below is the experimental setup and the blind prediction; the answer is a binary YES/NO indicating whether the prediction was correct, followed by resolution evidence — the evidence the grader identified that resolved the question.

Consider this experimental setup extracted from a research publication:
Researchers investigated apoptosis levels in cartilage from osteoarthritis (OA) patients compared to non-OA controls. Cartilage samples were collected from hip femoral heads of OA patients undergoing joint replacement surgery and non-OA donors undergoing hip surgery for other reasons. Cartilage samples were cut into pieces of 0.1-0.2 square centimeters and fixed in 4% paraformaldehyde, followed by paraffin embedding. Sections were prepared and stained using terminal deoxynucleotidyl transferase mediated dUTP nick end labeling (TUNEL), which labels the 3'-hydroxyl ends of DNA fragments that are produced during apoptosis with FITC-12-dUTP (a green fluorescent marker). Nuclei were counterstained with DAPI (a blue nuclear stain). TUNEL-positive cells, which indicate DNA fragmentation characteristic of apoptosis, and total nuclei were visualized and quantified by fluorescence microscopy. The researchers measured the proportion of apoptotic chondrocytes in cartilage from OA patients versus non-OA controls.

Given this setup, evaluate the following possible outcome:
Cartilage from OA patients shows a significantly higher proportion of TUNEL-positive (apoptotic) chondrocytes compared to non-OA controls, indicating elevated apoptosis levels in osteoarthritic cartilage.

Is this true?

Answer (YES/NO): YES